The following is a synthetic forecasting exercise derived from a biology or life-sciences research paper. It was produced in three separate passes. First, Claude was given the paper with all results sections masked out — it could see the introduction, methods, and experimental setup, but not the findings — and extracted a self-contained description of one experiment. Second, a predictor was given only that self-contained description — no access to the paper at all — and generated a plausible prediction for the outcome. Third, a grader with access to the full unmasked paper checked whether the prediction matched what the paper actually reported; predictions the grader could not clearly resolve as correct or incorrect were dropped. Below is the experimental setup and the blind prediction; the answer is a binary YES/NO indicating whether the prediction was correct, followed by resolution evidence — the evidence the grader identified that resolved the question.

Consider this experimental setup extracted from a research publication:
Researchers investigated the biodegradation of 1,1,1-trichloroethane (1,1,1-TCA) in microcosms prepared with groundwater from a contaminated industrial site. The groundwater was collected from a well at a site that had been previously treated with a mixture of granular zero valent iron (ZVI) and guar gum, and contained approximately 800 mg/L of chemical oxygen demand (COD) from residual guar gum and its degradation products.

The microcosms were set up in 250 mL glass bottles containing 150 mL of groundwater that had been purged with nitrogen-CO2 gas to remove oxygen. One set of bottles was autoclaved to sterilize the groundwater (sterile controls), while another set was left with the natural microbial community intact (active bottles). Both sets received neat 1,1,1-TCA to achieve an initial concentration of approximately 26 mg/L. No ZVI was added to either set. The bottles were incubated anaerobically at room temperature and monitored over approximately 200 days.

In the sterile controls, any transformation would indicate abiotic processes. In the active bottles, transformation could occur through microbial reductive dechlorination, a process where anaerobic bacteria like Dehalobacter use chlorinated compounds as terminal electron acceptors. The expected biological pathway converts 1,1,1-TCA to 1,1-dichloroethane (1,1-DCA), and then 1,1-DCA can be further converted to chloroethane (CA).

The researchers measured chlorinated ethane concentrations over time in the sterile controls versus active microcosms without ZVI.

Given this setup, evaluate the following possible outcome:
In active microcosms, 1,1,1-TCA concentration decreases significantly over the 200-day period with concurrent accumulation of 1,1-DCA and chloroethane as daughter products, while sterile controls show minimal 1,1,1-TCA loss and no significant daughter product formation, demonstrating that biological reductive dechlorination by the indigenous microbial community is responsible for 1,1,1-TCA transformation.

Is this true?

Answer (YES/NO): YES